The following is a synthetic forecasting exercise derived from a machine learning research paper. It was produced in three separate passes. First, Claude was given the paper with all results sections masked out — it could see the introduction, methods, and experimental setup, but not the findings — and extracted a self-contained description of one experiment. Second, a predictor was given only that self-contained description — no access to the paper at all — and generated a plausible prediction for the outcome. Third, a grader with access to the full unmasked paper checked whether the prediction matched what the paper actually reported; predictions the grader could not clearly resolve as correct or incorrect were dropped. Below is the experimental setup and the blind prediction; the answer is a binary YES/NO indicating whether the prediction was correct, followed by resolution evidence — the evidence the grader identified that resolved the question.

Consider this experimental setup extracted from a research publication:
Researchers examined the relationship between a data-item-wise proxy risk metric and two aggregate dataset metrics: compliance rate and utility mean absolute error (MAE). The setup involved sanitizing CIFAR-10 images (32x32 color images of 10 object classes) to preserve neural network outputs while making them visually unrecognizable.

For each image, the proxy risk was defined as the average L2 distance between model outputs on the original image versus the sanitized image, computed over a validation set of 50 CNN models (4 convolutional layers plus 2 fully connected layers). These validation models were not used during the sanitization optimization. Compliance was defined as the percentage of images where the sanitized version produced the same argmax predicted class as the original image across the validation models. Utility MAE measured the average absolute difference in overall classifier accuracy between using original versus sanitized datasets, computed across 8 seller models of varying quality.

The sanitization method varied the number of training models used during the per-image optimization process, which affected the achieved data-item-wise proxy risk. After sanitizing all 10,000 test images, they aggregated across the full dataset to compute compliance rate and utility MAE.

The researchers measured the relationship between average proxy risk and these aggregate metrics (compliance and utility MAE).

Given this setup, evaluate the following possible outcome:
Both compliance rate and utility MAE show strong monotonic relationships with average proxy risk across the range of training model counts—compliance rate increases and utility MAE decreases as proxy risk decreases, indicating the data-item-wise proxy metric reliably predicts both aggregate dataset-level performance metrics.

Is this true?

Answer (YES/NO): YES